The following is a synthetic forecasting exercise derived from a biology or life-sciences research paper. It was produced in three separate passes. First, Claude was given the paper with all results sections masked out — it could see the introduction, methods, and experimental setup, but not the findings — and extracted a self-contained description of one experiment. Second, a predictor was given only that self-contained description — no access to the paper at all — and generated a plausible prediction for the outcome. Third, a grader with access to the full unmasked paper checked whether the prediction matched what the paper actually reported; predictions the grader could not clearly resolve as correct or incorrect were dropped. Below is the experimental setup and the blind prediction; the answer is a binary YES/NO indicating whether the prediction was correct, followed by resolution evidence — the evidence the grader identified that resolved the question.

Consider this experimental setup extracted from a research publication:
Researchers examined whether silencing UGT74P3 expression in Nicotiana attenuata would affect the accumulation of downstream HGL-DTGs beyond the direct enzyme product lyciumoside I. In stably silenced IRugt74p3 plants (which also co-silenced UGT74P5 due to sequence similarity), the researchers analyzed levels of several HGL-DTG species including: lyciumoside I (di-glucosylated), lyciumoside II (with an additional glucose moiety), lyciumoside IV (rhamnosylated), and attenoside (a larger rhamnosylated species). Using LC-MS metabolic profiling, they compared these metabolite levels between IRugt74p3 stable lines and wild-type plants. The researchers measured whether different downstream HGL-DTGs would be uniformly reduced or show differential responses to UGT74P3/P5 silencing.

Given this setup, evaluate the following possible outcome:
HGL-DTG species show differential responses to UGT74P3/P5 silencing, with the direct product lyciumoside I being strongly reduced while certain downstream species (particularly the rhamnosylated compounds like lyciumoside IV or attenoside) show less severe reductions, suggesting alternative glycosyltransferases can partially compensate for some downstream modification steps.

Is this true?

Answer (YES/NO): NO